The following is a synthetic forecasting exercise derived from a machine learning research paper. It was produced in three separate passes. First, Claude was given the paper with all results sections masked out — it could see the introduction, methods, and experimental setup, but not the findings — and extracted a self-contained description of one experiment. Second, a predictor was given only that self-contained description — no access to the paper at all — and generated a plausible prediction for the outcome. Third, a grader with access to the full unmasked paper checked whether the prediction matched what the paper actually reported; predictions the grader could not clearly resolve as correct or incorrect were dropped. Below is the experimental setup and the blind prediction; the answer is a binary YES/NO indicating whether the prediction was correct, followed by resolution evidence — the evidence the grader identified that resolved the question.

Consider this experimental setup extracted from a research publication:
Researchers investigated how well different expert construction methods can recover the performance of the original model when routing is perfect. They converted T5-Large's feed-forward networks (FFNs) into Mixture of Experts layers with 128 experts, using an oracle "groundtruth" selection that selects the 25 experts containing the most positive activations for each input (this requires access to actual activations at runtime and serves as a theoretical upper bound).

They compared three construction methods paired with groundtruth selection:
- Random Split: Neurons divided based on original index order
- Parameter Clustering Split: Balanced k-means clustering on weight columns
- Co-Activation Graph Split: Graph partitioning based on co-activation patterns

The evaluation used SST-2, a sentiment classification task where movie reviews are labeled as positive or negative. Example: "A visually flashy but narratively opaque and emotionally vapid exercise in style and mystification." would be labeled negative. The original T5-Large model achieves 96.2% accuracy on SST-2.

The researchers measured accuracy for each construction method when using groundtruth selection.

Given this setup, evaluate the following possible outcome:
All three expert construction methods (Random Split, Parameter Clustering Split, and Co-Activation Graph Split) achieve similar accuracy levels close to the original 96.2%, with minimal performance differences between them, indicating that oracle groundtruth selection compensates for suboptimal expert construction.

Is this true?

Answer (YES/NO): YES